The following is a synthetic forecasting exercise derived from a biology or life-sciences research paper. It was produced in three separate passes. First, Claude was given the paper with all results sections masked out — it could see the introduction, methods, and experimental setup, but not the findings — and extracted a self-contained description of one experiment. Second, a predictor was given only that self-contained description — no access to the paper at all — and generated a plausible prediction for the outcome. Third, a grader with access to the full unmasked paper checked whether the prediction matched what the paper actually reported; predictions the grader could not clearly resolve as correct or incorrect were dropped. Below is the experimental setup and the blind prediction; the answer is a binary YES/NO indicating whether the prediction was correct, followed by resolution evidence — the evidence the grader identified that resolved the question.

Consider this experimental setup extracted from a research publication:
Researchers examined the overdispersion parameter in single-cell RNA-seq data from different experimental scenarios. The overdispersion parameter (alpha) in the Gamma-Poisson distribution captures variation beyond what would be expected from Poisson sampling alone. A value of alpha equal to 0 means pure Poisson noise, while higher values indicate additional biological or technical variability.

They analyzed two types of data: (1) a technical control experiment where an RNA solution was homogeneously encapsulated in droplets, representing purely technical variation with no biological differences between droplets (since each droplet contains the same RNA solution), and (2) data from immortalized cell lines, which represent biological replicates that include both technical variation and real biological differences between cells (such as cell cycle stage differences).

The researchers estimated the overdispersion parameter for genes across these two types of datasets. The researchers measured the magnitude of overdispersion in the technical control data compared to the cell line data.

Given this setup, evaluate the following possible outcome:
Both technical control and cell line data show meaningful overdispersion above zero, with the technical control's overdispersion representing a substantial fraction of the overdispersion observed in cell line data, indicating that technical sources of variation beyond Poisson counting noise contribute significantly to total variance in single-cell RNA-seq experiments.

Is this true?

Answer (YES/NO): NO